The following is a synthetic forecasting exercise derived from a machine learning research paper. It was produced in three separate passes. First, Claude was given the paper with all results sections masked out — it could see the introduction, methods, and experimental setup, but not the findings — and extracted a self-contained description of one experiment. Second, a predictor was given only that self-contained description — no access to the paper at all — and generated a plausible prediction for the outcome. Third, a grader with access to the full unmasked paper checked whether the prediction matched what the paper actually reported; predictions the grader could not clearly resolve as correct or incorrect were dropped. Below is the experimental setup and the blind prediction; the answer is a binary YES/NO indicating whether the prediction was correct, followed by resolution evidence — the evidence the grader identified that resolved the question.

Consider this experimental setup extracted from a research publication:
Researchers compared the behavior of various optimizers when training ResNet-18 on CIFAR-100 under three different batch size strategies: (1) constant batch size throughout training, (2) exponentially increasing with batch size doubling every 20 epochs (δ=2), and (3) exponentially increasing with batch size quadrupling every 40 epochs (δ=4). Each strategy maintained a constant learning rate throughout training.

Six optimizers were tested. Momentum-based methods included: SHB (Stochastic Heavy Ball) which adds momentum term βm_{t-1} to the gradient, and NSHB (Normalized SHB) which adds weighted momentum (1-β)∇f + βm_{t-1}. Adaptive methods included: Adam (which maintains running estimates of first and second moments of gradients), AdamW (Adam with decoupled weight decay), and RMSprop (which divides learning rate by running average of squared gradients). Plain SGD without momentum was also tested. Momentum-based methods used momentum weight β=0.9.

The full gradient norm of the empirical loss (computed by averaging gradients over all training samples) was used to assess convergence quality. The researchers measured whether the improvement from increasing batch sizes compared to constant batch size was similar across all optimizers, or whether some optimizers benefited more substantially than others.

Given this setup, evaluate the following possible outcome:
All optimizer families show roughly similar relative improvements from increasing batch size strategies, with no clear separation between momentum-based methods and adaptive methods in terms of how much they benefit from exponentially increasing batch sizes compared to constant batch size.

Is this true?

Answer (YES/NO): NO